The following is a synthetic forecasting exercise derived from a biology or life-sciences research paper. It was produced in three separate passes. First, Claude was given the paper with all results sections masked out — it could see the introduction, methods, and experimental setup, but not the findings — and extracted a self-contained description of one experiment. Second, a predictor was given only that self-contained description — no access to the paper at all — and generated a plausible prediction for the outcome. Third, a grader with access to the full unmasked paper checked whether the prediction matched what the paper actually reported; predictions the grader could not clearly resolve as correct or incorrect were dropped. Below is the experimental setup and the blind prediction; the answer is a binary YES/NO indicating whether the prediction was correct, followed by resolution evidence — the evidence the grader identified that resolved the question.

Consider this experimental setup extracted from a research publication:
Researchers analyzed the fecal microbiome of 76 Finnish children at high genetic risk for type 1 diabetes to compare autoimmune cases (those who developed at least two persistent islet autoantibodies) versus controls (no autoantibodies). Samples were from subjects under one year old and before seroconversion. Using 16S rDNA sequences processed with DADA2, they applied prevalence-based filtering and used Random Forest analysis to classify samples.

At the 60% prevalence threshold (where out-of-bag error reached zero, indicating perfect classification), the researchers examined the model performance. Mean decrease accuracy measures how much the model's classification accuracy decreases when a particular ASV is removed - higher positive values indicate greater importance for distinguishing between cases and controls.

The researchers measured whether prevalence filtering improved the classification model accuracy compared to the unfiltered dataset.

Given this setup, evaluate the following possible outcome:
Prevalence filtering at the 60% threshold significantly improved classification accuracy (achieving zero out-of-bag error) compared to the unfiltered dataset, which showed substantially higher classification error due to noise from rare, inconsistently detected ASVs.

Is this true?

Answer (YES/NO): YES